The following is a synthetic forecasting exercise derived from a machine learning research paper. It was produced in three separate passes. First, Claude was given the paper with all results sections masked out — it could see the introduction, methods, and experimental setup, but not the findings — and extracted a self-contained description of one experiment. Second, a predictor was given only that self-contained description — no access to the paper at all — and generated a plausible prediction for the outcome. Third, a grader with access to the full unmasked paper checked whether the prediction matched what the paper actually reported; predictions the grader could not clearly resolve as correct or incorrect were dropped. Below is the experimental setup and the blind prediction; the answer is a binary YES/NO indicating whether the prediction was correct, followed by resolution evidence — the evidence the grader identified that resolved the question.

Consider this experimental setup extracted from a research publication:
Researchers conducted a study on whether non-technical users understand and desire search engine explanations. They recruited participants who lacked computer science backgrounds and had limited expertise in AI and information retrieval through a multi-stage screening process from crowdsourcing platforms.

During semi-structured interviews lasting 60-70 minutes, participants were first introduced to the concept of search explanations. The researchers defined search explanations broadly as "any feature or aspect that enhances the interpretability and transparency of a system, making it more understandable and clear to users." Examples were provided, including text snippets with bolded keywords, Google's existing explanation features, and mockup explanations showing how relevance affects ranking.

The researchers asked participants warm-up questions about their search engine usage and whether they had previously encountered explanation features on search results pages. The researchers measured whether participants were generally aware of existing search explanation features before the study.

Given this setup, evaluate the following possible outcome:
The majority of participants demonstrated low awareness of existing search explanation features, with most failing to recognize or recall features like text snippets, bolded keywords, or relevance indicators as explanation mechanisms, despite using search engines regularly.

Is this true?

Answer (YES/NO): NO